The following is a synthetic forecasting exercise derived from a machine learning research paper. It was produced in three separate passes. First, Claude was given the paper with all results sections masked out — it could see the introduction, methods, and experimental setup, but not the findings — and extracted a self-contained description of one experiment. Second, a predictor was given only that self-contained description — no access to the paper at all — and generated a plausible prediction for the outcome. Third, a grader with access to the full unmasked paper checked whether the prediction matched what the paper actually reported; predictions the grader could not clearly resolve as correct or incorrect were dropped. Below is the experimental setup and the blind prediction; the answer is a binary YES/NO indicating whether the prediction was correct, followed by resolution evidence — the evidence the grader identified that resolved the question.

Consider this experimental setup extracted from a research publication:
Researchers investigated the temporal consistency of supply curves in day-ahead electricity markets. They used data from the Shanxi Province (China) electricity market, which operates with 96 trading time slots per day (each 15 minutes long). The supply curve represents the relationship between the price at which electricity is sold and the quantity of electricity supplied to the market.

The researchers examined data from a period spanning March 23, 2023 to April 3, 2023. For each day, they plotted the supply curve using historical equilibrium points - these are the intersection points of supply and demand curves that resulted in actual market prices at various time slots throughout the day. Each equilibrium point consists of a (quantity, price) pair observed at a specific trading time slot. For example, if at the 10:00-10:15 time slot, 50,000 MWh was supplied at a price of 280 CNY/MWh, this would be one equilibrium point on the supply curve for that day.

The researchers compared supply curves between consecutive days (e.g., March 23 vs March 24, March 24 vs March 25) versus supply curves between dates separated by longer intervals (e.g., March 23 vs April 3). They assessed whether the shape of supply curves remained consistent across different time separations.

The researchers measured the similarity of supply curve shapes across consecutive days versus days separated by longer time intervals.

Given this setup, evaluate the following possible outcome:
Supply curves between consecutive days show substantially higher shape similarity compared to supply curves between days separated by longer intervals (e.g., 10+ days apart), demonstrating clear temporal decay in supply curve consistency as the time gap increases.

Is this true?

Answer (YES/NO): YES